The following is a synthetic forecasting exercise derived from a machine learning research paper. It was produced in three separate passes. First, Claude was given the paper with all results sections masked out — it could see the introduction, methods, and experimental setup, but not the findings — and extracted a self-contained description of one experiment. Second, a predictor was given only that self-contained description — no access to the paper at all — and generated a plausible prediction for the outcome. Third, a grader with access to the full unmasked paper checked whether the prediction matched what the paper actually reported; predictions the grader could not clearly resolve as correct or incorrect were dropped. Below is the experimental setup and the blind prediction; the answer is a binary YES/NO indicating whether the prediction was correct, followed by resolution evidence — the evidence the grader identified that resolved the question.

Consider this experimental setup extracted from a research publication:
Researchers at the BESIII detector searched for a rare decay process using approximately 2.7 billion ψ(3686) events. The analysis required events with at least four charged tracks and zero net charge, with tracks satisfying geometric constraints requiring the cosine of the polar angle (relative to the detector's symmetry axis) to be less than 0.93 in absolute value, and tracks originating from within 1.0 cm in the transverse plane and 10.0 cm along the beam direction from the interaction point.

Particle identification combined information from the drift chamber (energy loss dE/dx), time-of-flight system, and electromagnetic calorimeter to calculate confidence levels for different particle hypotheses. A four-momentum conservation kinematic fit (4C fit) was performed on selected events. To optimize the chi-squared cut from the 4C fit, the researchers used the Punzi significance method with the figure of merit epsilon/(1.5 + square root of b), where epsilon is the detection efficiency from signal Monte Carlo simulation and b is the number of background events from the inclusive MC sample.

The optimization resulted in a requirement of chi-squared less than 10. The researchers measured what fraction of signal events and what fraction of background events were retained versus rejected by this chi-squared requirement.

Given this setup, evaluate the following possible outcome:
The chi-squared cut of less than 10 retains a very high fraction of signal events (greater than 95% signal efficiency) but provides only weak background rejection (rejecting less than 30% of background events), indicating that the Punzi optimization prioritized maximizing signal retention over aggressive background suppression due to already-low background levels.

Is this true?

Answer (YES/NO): NO